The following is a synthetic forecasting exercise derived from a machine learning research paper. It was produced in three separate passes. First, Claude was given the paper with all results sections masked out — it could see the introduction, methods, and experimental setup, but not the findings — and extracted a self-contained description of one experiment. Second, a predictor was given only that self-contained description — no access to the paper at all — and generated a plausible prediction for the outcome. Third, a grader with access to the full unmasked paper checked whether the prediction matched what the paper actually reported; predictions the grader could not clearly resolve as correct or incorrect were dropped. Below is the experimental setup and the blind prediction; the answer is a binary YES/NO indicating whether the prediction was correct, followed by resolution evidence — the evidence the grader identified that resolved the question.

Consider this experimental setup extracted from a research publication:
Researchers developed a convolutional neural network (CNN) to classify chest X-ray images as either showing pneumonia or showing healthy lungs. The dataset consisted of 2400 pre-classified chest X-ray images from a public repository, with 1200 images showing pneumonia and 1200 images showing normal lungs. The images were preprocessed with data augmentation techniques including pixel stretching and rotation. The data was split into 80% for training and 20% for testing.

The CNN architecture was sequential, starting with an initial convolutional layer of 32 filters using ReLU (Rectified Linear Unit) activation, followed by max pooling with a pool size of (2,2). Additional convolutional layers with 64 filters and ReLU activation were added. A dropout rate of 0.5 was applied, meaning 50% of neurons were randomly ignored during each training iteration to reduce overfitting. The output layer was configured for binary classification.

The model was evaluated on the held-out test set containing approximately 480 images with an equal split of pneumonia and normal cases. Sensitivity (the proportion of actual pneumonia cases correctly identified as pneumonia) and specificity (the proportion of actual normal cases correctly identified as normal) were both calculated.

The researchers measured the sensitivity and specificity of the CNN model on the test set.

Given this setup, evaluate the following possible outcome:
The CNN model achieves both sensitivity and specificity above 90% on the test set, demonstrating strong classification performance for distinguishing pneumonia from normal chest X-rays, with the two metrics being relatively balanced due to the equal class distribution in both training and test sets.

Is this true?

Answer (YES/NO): NO